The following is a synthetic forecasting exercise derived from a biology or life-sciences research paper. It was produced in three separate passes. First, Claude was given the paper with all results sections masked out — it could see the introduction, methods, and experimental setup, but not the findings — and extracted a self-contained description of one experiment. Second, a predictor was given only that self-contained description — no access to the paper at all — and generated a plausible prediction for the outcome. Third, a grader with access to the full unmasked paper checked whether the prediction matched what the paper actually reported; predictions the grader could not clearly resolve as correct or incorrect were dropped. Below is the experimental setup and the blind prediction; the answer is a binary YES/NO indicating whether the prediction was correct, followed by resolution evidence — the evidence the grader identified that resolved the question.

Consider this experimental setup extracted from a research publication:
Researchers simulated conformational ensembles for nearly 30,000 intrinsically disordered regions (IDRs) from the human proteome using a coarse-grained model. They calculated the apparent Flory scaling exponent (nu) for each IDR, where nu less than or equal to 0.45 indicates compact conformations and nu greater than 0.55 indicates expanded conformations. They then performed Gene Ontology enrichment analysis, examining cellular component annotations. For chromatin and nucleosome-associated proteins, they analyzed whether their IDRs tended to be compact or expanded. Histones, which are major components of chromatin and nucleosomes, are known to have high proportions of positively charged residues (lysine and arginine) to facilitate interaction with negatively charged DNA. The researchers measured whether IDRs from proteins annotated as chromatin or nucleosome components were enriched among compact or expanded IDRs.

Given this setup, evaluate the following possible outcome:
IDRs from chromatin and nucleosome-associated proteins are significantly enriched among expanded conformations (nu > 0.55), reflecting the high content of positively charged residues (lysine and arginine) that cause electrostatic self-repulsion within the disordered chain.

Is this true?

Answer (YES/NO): YES